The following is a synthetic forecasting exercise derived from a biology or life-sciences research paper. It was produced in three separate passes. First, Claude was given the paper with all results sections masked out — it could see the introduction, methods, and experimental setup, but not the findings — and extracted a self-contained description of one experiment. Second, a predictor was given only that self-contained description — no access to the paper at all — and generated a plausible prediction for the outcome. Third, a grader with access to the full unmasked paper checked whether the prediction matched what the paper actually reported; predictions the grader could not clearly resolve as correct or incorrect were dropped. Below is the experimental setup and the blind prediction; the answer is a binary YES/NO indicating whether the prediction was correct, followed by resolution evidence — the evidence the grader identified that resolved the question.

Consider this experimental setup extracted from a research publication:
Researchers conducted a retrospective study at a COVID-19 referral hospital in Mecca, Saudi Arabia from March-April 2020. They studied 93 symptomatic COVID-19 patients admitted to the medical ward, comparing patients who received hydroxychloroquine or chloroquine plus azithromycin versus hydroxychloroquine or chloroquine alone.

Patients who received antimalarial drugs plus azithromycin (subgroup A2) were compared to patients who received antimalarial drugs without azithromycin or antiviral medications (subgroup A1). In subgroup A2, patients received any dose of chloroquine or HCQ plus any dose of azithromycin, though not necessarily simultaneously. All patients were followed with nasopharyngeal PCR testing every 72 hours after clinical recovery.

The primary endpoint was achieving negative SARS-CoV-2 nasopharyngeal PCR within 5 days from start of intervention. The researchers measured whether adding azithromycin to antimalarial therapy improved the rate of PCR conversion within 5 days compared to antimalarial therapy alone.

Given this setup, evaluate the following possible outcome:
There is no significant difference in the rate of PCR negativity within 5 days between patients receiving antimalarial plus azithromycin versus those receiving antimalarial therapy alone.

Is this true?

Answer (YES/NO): YES